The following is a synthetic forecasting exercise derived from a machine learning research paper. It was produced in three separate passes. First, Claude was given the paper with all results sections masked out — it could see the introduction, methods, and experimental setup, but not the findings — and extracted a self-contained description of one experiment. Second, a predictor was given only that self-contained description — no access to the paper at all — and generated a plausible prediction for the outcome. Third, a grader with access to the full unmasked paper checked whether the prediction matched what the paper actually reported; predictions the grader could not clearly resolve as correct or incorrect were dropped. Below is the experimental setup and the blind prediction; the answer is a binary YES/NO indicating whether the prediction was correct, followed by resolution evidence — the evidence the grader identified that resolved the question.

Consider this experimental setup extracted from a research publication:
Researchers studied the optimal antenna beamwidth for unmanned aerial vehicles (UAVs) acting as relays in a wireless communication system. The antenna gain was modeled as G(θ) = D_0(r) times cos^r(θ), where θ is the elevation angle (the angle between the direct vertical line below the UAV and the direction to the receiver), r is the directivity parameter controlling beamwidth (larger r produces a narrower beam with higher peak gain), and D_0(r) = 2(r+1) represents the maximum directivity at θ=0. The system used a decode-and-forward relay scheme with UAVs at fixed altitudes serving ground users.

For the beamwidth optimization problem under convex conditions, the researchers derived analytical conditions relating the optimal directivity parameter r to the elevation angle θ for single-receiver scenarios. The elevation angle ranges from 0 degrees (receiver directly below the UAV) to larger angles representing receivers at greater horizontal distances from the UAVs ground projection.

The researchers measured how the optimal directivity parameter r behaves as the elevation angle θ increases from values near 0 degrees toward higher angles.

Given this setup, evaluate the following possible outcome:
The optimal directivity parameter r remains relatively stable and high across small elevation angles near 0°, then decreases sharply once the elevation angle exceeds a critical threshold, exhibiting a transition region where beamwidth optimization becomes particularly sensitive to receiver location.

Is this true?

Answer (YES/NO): NO